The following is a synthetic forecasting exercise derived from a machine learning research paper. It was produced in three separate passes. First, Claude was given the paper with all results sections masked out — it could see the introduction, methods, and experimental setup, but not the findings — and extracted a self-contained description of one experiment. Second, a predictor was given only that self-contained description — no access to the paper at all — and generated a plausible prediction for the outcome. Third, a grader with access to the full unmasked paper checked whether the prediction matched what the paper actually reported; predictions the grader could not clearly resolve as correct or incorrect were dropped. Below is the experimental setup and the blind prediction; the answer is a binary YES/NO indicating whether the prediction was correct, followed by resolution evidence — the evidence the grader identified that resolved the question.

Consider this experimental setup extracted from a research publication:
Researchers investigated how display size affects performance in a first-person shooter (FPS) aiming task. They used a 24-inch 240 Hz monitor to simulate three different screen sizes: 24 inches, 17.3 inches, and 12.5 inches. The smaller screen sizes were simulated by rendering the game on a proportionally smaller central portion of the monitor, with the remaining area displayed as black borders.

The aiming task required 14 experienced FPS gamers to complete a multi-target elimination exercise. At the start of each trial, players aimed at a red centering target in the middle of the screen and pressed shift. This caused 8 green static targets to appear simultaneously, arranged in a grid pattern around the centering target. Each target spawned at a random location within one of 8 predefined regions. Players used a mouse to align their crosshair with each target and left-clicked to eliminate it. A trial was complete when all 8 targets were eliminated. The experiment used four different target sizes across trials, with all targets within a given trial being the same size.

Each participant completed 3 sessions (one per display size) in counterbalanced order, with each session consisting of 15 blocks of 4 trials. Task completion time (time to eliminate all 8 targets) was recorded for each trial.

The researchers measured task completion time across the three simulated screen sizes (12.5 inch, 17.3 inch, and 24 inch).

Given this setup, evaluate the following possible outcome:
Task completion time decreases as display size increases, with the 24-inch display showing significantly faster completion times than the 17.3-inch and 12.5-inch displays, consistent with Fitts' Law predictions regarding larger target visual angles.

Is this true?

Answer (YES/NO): YES